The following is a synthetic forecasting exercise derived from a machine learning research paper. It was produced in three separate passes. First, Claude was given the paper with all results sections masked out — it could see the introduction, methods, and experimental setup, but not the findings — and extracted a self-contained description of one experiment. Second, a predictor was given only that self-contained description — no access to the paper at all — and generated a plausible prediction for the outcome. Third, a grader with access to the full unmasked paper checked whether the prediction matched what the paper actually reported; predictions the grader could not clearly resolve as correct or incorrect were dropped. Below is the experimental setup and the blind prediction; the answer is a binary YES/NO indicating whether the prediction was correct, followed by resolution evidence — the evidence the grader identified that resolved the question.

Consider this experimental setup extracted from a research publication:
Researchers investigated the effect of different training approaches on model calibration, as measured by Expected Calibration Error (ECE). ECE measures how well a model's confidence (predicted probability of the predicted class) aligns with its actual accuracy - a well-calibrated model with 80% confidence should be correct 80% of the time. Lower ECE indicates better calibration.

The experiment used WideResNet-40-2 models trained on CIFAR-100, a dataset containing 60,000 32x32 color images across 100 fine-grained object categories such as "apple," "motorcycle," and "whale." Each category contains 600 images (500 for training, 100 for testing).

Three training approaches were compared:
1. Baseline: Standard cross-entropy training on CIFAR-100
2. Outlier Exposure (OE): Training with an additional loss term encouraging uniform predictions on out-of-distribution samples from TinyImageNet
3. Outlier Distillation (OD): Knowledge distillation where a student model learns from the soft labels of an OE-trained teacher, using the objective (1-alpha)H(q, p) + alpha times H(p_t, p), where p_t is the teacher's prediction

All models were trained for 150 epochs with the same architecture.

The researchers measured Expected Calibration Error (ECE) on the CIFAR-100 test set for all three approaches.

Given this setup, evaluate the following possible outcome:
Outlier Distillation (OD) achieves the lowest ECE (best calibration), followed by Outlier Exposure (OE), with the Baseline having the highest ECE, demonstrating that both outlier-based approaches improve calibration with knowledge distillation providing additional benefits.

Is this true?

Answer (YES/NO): NO